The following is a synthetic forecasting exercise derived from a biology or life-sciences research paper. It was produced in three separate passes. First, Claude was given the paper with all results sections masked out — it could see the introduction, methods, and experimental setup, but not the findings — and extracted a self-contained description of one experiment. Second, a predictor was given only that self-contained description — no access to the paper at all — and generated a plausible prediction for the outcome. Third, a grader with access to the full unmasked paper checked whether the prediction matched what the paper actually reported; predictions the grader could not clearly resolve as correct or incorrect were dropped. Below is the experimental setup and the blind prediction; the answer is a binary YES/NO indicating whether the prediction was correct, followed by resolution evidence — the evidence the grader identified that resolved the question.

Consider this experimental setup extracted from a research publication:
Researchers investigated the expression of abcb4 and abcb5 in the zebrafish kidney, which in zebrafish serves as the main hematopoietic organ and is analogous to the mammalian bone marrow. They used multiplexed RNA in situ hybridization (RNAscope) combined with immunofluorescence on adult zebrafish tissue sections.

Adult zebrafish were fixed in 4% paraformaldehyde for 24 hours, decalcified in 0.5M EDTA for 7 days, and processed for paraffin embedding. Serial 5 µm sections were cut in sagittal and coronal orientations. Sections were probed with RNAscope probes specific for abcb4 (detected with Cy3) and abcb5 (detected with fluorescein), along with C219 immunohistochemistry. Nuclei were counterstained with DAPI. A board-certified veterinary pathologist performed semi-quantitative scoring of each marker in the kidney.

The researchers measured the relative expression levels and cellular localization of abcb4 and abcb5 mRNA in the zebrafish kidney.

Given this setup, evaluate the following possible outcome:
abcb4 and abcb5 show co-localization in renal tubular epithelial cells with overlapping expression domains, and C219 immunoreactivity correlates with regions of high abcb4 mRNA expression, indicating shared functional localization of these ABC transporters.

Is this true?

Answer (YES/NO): NO